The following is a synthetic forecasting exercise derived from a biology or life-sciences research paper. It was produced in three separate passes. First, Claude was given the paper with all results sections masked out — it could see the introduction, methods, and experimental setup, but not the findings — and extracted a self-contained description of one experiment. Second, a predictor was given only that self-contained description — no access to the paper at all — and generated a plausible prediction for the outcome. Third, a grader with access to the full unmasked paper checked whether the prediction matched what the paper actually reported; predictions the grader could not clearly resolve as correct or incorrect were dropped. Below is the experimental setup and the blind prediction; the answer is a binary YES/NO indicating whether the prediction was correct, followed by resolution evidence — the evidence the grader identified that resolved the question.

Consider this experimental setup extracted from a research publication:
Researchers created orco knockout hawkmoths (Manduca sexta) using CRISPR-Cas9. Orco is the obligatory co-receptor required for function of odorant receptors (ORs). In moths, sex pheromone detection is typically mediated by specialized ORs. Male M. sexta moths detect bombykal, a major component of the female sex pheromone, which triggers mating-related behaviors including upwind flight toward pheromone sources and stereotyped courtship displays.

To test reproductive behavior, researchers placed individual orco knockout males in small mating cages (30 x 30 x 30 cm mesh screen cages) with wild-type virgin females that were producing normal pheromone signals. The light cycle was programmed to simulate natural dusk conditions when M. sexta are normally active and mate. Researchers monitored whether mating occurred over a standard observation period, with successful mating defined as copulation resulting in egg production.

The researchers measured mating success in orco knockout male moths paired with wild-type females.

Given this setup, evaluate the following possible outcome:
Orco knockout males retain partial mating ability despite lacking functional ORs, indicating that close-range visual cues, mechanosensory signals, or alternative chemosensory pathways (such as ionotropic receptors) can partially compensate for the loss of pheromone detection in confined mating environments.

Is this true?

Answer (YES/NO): NO